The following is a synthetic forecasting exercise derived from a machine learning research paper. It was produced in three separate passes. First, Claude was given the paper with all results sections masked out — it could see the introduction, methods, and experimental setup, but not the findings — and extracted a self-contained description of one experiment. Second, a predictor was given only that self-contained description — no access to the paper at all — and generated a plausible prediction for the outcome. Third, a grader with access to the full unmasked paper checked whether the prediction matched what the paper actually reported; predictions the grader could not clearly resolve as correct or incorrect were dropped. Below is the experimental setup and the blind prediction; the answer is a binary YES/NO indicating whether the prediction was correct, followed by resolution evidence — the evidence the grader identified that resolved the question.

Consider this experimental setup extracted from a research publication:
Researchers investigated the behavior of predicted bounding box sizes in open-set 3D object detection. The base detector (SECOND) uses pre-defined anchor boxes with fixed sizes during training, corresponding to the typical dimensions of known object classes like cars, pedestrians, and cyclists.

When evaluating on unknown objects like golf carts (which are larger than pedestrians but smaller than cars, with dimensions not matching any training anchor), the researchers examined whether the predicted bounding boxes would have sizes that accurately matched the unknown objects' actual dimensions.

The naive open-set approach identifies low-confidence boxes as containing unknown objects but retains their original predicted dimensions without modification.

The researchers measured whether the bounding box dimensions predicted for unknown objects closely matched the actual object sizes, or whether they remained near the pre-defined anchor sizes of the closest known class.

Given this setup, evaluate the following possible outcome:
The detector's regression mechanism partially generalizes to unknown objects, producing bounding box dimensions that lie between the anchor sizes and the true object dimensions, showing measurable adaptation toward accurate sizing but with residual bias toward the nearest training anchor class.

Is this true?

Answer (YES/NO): NO